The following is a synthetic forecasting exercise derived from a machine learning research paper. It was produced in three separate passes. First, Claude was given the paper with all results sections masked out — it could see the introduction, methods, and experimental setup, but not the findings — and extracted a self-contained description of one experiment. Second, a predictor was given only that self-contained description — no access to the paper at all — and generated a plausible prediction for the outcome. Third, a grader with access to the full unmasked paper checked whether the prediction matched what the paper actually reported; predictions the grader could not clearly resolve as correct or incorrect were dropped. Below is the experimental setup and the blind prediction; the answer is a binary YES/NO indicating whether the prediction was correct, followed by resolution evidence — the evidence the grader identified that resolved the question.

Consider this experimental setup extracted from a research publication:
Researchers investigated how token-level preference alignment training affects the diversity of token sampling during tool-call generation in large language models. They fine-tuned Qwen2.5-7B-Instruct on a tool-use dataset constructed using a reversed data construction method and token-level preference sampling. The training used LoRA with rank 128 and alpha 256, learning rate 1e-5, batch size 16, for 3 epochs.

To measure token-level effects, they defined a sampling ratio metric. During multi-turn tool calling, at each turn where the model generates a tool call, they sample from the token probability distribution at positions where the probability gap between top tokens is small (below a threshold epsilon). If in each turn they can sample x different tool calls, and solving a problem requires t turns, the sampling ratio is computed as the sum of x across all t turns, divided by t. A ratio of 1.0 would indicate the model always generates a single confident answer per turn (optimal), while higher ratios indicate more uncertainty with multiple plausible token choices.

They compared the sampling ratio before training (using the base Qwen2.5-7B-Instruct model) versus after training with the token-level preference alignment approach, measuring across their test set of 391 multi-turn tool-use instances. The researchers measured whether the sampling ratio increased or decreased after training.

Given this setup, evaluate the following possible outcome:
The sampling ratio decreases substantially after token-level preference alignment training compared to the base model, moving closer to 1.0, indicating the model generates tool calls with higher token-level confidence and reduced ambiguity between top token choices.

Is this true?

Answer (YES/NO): NO